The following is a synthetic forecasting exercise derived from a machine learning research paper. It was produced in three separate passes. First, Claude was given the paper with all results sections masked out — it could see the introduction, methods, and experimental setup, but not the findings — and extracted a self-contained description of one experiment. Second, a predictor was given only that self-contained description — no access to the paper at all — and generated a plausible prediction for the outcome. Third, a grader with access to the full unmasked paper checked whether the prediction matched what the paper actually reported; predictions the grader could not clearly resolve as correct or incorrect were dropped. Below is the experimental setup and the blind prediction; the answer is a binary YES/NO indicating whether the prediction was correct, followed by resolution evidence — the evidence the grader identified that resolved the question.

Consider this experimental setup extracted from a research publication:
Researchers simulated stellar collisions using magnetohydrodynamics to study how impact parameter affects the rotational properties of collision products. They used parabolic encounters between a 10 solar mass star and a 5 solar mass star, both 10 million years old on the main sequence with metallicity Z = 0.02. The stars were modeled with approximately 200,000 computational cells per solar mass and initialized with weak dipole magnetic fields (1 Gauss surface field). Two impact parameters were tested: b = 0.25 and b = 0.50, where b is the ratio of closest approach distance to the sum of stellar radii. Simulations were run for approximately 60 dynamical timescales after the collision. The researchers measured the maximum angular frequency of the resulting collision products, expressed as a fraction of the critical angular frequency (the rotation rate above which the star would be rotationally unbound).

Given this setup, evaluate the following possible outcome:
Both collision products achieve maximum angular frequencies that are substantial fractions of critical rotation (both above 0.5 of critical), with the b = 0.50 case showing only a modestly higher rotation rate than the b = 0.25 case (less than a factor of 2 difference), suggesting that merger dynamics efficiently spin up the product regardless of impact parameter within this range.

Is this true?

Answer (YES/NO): NO